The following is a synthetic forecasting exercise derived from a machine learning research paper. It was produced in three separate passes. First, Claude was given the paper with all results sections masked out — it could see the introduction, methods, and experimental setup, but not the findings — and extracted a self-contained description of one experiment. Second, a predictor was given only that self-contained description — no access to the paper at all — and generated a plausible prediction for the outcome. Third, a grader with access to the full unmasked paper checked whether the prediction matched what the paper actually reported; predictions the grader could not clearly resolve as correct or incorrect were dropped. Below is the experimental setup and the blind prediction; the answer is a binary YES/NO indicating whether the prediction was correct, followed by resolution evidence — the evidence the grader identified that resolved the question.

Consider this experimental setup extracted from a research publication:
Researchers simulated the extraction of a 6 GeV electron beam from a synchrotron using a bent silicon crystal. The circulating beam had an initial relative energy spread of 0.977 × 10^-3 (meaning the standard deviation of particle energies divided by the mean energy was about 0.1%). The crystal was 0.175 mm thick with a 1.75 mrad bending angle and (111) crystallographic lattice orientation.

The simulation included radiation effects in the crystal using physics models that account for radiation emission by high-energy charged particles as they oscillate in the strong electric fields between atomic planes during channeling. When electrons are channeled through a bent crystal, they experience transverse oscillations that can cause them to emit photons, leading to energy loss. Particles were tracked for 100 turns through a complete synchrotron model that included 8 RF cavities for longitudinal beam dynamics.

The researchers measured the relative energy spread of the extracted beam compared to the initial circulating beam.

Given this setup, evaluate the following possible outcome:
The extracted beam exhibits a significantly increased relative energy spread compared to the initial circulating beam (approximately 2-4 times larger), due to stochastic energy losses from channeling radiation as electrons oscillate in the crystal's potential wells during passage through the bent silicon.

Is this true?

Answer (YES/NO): NO